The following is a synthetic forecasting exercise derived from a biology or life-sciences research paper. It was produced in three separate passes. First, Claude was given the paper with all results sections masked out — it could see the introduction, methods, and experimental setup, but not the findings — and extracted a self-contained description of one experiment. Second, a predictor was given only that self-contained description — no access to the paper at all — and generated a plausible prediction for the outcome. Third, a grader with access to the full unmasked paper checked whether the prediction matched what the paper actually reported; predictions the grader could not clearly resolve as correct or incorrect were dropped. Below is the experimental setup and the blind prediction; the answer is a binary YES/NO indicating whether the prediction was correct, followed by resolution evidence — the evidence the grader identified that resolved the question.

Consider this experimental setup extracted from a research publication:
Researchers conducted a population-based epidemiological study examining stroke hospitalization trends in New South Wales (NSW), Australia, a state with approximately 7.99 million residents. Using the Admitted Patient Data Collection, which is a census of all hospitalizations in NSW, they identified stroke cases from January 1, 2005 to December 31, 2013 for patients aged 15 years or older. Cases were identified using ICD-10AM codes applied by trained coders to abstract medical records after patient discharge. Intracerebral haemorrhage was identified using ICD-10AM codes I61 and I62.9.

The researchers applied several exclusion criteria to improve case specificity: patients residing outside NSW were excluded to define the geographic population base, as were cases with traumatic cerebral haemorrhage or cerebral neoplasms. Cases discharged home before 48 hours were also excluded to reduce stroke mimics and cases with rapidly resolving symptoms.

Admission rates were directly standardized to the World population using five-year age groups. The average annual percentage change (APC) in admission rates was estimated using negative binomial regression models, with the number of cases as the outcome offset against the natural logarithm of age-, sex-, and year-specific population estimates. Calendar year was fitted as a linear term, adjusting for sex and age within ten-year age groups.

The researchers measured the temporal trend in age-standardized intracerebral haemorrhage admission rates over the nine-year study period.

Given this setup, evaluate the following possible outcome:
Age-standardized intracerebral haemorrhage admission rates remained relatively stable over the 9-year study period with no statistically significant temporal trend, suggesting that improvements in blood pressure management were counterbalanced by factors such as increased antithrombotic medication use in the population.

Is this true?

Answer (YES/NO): NO